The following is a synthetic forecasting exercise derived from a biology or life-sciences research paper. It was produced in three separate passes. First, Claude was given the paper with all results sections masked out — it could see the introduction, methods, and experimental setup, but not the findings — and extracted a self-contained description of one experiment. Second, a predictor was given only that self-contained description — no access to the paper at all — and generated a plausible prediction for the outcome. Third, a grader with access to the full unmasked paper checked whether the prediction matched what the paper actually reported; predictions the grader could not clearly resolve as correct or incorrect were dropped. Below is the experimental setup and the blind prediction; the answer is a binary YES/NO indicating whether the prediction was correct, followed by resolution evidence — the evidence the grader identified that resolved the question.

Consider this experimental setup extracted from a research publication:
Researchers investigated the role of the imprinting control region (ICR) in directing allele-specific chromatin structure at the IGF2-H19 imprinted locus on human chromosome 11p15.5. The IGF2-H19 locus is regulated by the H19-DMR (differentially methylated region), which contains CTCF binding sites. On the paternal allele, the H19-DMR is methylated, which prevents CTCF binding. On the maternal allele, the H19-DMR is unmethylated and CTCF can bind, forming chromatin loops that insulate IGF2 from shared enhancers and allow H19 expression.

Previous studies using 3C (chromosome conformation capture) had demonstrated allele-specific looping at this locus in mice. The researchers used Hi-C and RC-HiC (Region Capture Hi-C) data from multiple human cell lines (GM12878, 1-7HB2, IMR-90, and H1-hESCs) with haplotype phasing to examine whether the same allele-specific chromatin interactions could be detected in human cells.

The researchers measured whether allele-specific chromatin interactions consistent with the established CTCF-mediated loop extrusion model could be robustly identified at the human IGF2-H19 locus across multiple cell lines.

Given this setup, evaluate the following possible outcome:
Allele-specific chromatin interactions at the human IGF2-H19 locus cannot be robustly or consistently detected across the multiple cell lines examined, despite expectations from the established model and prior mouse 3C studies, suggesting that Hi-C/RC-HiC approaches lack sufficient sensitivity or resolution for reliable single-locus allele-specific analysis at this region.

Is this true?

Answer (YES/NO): NO